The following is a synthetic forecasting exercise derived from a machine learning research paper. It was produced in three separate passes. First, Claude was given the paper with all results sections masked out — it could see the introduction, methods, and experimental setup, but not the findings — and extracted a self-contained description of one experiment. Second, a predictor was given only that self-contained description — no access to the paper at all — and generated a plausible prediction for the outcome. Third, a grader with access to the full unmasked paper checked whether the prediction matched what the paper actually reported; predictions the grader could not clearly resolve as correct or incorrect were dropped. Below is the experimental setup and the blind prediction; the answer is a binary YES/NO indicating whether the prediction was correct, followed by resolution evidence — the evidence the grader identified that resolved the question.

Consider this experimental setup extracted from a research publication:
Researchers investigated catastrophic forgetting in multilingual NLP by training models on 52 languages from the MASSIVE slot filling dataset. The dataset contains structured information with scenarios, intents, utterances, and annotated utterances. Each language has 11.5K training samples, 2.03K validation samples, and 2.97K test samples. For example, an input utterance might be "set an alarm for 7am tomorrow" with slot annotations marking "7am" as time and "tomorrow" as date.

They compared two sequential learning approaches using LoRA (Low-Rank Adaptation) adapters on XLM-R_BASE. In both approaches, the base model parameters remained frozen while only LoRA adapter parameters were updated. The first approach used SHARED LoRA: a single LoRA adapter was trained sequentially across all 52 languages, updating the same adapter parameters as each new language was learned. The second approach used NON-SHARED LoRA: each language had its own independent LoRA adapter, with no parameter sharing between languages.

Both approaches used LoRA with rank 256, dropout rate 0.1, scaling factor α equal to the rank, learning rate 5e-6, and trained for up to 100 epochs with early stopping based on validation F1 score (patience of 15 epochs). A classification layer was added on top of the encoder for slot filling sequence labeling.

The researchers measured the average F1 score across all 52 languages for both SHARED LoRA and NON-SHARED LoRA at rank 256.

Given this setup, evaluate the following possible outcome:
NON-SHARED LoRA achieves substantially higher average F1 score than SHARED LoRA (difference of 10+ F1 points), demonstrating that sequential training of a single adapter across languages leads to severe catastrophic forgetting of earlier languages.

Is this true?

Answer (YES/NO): YES